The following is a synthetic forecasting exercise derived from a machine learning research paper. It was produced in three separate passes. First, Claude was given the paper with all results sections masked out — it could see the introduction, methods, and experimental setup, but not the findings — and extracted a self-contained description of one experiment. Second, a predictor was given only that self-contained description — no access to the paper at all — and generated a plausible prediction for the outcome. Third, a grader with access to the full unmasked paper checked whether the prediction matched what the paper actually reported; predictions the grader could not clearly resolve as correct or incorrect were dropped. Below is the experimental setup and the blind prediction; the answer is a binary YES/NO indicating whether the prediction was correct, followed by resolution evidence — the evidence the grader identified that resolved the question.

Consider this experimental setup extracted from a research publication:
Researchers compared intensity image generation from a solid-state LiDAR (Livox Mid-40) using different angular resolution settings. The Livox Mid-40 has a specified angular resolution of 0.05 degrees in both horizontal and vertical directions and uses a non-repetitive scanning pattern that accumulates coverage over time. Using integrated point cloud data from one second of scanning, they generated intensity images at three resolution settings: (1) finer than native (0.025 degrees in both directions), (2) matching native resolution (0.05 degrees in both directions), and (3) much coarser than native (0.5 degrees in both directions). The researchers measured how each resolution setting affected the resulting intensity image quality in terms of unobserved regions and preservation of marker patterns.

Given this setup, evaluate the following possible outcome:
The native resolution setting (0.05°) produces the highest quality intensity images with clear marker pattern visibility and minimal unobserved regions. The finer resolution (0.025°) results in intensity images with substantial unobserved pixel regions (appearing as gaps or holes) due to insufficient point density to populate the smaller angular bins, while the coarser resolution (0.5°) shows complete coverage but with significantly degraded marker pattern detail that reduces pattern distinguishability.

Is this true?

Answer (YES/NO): NO